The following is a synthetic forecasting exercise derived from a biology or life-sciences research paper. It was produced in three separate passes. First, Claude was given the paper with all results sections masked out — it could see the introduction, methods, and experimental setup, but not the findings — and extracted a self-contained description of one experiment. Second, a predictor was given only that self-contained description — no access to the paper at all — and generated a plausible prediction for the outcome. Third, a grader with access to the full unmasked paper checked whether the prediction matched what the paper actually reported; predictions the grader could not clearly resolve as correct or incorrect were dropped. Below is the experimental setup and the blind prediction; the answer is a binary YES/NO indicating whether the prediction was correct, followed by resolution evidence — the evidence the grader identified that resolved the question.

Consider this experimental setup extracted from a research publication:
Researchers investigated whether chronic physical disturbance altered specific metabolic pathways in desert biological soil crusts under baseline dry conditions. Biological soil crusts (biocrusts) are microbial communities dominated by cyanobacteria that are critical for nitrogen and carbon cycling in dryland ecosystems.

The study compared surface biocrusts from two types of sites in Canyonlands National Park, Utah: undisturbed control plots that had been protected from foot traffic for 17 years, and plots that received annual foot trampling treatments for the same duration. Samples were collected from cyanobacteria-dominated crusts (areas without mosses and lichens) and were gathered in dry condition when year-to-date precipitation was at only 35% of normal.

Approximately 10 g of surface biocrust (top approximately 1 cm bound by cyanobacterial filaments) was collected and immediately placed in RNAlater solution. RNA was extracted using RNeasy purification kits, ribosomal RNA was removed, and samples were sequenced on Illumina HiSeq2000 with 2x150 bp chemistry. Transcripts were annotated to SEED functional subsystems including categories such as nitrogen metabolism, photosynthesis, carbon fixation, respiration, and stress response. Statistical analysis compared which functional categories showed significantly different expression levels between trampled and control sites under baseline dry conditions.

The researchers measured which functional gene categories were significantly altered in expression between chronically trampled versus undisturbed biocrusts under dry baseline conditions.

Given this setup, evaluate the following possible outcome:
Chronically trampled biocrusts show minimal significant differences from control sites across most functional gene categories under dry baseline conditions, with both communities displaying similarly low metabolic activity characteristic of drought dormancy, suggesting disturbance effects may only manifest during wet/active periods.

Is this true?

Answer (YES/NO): NO